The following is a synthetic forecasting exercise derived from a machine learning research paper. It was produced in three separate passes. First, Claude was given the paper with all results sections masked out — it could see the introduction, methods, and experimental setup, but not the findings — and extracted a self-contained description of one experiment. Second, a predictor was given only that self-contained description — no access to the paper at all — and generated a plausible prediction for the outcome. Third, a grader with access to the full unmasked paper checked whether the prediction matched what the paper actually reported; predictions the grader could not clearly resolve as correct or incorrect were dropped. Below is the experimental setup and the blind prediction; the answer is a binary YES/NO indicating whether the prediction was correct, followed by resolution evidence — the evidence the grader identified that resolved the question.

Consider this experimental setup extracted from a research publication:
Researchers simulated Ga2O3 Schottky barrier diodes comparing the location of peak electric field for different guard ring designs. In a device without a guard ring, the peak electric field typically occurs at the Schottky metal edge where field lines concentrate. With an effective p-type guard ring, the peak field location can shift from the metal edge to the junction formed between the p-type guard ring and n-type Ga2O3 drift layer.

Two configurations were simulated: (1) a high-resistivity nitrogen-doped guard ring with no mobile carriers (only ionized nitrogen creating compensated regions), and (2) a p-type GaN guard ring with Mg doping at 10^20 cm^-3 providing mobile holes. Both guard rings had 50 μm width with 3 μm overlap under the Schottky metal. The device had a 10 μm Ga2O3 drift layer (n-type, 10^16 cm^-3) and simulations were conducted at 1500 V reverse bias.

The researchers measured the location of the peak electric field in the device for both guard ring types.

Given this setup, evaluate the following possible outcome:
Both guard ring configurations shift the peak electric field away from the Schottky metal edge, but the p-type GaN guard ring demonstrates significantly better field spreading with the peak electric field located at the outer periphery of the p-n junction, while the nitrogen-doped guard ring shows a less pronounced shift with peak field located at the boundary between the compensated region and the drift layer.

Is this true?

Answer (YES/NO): NO